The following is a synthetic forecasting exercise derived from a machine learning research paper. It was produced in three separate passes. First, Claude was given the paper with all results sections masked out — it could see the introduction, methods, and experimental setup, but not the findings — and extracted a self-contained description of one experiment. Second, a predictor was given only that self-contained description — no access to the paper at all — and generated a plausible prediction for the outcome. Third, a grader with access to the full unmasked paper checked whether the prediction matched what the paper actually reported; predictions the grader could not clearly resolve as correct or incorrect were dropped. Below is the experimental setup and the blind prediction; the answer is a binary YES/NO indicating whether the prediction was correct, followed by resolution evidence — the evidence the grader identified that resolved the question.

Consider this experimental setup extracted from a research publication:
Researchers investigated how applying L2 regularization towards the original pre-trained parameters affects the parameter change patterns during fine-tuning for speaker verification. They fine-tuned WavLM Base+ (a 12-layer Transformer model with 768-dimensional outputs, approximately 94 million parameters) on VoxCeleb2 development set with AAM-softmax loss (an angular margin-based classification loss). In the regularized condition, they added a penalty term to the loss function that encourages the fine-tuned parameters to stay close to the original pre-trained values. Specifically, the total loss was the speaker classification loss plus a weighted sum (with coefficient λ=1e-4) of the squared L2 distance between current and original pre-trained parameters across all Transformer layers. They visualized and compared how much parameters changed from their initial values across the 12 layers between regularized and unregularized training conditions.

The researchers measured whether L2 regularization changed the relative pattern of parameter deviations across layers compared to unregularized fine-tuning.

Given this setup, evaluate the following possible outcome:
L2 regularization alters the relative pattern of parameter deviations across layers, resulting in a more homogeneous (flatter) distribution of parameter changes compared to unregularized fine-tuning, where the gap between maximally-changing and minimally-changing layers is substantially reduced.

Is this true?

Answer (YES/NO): YES